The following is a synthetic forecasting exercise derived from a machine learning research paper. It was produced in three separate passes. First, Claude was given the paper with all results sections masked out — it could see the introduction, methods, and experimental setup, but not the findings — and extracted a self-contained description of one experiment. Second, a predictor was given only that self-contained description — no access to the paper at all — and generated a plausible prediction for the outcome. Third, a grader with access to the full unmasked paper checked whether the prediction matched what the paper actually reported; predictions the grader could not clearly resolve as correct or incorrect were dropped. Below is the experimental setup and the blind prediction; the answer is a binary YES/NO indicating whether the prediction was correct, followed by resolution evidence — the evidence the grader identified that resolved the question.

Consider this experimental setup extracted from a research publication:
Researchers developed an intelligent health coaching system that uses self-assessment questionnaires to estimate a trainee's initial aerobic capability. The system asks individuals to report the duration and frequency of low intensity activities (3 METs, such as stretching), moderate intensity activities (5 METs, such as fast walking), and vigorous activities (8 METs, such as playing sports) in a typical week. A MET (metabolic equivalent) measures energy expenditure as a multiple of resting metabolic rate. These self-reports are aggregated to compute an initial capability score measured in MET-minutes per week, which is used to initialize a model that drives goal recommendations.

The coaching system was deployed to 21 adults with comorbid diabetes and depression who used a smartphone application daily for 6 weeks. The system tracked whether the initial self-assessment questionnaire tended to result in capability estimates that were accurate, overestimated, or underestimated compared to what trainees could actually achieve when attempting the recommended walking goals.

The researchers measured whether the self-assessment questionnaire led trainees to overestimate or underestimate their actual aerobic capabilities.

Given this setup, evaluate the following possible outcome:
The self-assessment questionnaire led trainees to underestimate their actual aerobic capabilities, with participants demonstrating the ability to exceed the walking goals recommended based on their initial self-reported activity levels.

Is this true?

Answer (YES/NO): NO